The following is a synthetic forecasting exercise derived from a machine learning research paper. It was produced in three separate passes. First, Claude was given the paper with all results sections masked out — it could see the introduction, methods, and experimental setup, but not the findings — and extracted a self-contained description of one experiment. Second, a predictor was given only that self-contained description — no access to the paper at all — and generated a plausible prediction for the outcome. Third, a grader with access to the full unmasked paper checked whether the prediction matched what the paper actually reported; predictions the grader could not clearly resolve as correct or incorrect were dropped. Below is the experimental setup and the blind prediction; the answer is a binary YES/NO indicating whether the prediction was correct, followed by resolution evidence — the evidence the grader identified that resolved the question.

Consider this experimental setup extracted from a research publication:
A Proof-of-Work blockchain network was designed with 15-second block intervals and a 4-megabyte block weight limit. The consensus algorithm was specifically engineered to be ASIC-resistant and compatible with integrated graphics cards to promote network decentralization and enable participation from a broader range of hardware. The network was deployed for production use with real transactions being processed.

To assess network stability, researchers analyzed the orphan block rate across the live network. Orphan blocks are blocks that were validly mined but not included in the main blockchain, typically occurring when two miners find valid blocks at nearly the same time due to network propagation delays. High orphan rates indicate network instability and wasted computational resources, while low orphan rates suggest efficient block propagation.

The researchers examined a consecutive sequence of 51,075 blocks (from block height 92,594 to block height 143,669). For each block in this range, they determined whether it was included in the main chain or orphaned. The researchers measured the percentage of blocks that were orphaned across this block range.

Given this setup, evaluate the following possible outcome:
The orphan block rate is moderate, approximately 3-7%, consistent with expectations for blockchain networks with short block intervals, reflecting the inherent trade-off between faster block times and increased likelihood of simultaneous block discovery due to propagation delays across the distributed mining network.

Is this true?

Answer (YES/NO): NO